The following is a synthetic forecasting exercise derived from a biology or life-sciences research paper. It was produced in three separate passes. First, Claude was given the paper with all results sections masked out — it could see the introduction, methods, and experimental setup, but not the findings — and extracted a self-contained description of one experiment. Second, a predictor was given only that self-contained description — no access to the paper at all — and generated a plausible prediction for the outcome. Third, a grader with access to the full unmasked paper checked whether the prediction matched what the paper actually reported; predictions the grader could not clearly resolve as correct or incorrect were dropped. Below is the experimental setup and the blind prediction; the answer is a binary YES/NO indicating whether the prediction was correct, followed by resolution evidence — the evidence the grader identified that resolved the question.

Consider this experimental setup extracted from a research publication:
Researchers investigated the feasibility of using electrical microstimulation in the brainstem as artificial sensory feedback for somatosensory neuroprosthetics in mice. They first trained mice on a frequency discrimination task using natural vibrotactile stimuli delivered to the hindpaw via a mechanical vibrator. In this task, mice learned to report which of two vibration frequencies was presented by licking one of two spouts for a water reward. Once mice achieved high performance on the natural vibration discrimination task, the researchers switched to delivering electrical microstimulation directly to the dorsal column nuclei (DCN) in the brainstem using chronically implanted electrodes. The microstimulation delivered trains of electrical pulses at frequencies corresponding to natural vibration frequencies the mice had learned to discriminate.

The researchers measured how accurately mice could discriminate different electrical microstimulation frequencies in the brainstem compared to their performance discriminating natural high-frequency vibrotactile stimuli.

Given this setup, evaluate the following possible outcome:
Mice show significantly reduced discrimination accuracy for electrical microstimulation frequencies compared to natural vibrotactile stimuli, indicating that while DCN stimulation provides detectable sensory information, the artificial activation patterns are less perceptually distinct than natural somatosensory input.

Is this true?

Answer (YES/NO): YES